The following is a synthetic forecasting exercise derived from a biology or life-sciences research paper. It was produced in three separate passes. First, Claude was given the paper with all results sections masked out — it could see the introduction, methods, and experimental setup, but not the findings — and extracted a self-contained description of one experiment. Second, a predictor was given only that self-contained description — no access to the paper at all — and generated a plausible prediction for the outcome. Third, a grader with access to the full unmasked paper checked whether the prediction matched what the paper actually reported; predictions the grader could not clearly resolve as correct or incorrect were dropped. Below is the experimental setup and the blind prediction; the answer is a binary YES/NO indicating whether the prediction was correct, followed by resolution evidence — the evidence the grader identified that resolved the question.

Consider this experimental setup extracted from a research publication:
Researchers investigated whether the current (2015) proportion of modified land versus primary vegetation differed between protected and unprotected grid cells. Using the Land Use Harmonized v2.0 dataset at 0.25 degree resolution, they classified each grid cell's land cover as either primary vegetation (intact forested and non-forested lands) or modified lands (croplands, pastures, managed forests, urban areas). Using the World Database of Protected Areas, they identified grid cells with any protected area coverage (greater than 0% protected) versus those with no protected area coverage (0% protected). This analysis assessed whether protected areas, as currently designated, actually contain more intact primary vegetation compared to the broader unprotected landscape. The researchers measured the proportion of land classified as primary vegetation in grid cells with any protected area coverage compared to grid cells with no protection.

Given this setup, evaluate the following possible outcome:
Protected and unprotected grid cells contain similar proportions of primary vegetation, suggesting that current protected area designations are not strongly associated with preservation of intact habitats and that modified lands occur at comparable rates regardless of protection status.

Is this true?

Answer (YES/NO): NO